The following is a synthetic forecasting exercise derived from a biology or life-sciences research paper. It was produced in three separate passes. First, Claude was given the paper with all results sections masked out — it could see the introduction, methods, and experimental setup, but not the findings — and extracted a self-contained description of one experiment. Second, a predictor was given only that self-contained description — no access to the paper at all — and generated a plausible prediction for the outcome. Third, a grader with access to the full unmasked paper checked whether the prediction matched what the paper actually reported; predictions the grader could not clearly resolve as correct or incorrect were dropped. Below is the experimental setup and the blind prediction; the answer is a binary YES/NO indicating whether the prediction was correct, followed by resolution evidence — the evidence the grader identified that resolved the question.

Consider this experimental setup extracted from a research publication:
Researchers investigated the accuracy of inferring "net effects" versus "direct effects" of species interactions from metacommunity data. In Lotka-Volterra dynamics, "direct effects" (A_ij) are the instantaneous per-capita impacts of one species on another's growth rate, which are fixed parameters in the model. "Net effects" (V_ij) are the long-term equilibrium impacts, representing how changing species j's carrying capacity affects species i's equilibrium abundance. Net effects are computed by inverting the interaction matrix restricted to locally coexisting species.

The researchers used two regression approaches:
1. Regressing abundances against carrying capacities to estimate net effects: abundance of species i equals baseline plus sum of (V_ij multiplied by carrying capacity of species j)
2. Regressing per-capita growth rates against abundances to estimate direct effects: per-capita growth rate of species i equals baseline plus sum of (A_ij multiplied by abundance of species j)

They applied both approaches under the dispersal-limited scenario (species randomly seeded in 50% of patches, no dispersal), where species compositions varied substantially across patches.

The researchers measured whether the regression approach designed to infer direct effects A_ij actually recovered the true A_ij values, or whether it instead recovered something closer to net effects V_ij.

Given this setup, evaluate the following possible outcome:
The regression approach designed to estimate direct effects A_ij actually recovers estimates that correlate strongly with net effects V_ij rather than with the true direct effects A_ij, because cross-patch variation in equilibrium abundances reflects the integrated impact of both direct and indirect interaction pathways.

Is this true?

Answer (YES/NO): NO